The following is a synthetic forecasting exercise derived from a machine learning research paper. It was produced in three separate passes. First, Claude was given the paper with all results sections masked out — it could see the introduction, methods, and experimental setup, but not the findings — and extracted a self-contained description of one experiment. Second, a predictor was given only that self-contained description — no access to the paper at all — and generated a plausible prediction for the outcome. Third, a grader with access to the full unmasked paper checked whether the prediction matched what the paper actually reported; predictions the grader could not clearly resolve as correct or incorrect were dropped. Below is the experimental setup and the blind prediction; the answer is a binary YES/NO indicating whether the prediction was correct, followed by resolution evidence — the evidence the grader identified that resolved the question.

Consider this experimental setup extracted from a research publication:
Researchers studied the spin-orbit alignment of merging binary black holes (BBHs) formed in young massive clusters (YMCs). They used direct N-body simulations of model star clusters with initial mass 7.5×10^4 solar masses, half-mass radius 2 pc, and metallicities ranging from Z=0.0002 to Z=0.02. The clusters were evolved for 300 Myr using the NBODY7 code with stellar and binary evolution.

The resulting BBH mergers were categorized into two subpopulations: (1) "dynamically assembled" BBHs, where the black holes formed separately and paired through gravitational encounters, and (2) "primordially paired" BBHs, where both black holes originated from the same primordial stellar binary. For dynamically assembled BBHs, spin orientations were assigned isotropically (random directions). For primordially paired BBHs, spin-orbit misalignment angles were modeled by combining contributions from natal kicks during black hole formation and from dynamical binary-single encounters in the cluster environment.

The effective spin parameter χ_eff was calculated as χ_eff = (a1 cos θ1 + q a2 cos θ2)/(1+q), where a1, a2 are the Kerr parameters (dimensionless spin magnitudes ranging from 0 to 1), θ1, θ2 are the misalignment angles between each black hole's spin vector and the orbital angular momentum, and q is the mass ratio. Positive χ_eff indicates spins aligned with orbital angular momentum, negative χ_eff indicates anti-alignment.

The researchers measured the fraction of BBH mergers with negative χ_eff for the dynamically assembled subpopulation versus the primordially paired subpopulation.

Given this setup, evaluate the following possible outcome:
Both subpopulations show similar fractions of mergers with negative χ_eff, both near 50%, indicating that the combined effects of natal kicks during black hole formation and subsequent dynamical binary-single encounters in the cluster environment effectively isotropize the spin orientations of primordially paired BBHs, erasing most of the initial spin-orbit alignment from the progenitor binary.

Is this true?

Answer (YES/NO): NO